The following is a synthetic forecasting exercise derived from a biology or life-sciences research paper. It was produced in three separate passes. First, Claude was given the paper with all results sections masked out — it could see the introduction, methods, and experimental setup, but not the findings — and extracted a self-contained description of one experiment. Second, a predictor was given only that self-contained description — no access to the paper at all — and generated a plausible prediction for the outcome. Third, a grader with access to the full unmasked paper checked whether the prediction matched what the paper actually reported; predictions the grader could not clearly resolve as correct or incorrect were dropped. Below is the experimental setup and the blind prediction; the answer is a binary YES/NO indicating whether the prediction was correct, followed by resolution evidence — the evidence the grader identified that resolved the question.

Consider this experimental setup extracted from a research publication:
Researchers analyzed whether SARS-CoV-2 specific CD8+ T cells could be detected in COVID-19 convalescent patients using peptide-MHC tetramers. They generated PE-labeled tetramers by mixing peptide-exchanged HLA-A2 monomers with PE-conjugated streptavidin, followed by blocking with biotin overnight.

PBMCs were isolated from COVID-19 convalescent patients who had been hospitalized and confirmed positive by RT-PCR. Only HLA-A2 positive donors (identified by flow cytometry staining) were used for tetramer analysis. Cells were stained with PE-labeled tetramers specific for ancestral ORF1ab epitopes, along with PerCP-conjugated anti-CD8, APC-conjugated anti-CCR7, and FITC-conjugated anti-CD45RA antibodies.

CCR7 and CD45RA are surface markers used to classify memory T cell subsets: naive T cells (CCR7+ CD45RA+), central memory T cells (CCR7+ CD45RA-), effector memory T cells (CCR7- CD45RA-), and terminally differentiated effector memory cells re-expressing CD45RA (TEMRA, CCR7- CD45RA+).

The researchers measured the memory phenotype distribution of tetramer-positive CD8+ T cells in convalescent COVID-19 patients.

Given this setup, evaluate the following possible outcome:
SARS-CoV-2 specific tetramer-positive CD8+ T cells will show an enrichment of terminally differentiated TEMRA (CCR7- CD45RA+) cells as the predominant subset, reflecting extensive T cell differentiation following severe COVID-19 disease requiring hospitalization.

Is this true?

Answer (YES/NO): NO